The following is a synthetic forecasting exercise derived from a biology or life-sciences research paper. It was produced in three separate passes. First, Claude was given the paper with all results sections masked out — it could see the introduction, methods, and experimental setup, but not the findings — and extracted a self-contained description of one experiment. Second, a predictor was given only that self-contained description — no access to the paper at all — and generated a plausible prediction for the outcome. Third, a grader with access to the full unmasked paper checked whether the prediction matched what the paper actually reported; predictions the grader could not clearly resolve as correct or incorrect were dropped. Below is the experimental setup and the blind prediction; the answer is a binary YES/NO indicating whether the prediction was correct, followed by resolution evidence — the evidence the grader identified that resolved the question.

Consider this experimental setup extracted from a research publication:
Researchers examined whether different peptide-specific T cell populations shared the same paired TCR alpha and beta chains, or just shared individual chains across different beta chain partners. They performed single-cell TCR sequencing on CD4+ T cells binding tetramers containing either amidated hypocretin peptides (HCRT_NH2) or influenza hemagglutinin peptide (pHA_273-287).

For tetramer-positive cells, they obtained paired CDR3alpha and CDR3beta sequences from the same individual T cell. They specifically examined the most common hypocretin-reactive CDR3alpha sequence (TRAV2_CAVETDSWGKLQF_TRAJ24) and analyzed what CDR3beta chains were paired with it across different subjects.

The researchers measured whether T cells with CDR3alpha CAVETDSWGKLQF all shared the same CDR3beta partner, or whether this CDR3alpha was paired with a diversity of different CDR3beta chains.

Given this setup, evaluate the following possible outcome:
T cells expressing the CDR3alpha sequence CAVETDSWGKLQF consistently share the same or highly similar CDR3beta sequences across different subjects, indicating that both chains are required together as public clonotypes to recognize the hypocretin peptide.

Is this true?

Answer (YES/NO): NO